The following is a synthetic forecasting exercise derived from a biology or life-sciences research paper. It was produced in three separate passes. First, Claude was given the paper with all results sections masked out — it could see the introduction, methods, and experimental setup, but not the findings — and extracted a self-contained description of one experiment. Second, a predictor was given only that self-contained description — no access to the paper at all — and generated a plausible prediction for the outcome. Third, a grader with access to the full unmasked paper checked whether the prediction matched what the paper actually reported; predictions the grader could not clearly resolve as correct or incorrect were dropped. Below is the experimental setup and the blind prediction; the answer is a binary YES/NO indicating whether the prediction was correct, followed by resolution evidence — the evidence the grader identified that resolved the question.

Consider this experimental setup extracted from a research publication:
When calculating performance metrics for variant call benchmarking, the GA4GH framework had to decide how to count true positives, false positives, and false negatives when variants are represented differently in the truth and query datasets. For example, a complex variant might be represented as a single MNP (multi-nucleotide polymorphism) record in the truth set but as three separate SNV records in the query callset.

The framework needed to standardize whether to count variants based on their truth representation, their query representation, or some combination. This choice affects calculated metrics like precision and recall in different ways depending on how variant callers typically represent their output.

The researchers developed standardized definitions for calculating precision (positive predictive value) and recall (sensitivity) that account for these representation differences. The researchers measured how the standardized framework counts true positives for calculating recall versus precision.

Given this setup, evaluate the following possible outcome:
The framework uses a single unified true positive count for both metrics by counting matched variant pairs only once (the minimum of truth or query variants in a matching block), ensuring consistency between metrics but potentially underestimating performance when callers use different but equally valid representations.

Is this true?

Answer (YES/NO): NO